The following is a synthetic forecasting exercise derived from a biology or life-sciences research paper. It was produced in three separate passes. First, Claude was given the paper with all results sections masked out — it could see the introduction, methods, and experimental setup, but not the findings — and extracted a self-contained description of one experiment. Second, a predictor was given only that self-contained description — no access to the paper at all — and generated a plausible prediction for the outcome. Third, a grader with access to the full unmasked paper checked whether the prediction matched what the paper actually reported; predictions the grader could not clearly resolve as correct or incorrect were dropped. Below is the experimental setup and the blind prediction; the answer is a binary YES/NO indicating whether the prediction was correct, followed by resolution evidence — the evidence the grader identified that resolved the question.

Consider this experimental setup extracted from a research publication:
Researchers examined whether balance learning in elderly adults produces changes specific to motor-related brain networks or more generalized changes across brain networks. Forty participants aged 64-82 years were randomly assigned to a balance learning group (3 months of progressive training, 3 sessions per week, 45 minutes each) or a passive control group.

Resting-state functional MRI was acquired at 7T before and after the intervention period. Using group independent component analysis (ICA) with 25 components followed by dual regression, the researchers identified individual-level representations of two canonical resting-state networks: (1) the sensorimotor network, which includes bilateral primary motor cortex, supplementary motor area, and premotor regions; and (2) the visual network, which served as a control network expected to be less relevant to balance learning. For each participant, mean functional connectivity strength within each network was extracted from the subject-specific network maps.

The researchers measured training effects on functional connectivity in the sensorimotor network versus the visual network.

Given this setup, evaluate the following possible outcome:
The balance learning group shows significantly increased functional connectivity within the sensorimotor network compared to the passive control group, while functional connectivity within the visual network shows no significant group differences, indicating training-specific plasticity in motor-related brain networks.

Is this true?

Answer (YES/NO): YES